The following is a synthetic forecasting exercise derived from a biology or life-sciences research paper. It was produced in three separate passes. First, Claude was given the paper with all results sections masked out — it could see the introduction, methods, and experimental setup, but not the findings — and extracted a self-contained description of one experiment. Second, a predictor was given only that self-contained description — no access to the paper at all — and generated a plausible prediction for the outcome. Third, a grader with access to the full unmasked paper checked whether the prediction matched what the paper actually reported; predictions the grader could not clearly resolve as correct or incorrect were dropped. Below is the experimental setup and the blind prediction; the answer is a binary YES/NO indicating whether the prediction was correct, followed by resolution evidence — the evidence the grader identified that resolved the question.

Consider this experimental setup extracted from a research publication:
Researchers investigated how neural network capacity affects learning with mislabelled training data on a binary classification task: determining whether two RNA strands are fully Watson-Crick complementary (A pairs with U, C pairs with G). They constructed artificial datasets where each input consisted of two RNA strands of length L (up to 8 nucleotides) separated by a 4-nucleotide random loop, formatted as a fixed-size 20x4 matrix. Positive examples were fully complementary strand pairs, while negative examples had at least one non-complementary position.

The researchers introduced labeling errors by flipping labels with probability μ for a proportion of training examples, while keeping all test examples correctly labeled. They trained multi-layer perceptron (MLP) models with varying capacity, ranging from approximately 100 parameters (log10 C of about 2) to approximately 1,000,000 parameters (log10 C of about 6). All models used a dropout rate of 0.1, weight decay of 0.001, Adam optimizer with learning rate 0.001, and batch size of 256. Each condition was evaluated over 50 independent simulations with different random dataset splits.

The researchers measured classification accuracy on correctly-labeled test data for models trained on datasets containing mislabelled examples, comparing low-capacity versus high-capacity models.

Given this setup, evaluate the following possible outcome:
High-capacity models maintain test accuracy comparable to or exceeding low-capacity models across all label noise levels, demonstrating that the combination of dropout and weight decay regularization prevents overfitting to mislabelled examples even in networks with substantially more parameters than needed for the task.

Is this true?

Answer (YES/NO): NO